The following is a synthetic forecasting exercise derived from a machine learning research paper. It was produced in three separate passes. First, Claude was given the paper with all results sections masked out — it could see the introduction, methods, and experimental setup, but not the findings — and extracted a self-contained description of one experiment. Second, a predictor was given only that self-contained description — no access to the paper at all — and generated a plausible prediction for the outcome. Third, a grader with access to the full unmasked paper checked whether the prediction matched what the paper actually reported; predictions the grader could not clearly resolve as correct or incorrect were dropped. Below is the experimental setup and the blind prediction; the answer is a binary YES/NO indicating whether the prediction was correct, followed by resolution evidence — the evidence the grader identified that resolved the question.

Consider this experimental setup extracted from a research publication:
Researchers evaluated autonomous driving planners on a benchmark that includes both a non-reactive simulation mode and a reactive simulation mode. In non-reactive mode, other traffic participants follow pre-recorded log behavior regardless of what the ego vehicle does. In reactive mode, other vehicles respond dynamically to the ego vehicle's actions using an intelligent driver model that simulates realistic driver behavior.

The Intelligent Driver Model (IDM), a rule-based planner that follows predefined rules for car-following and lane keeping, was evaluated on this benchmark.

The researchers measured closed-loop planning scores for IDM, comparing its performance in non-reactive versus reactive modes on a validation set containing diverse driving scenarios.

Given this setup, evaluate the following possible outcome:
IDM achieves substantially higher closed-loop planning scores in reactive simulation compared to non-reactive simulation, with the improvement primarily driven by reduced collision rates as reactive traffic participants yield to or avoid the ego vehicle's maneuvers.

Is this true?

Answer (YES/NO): NO